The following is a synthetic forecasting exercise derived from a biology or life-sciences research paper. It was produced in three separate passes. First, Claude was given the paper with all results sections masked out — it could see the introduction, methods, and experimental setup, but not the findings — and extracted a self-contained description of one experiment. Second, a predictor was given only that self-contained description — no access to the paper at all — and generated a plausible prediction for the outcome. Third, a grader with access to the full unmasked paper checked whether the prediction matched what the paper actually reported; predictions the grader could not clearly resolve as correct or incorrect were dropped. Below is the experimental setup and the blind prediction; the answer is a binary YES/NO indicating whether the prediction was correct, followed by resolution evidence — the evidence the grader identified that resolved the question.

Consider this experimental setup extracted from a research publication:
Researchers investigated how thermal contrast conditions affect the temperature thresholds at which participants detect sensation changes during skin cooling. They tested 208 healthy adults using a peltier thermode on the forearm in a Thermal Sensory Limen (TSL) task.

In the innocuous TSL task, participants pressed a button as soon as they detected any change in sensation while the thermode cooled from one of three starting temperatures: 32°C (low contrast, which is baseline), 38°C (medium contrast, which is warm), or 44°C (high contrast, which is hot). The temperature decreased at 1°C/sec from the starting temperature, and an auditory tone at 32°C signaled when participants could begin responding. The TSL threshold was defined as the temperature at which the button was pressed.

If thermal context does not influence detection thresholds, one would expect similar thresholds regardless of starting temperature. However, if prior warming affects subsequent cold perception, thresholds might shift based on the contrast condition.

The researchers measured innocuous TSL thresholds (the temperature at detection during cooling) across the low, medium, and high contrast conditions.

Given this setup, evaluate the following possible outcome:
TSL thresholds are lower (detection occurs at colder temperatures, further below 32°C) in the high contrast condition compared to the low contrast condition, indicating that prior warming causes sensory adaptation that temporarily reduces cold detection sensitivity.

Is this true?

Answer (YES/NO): YES